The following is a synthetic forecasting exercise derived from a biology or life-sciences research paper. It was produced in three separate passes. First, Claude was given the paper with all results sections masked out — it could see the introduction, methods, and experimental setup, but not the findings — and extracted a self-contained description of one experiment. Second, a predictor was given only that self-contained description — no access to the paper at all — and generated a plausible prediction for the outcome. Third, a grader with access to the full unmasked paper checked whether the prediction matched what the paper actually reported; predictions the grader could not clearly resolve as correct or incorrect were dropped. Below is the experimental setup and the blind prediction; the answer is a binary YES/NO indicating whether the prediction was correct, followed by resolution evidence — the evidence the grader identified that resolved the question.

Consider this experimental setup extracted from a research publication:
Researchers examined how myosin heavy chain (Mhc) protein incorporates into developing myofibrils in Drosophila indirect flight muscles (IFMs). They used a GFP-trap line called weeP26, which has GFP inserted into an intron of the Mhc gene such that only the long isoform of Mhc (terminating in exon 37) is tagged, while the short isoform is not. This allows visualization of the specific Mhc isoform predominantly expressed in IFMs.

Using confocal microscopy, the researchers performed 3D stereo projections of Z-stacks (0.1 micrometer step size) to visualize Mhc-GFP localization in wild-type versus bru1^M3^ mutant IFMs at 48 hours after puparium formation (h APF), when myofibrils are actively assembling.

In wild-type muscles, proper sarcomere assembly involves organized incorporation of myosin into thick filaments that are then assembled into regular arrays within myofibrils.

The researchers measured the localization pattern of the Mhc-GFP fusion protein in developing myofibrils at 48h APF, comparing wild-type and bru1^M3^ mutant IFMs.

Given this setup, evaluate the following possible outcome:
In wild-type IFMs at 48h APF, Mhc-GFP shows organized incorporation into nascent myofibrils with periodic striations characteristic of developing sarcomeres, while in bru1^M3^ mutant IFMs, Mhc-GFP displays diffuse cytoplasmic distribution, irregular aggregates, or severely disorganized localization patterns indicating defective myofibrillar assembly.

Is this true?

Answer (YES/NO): NO